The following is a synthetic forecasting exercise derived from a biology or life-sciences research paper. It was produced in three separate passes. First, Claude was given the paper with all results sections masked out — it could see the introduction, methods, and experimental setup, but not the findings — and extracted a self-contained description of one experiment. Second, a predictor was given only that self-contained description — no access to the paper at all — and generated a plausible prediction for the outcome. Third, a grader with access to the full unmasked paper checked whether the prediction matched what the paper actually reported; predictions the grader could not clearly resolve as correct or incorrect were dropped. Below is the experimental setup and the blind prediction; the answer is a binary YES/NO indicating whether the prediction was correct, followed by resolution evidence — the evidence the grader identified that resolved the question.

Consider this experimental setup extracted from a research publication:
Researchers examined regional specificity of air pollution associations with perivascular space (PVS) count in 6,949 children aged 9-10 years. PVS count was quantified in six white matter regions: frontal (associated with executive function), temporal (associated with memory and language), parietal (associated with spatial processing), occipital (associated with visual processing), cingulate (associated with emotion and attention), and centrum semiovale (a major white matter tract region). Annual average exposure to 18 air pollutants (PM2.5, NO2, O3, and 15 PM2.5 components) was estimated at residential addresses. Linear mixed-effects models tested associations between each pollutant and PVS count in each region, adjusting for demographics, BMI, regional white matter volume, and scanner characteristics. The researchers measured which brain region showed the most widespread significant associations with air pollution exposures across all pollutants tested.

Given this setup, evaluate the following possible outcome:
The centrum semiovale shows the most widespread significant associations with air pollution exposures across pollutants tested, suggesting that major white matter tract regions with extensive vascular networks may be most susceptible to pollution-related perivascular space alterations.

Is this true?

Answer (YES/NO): NO